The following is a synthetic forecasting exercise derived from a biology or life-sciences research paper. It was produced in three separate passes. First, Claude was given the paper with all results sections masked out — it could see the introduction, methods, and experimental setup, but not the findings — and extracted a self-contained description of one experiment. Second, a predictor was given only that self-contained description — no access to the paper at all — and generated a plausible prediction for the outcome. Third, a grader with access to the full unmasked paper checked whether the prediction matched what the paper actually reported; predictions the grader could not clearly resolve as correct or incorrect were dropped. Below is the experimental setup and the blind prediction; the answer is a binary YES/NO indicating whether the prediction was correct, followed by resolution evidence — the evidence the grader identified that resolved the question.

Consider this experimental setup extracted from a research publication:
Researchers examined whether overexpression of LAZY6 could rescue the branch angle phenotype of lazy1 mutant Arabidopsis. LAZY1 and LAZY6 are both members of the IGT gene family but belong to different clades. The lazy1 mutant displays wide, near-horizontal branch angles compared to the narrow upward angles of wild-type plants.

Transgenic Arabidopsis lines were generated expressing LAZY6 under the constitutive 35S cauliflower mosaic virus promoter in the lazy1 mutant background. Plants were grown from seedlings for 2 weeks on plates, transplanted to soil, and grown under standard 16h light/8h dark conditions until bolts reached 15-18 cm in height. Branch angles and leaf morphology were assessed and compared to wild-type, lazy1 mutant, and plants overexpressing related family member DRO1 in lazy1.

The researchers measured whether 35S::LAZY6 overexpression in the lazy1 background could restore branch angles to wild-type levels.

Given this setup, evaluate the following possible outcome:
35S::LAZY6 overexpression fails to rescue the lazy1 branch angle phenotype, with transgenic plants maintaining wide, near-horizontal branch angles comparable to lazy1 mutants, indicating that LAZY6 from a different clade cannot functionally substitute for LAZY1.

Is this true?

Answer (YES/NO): NO